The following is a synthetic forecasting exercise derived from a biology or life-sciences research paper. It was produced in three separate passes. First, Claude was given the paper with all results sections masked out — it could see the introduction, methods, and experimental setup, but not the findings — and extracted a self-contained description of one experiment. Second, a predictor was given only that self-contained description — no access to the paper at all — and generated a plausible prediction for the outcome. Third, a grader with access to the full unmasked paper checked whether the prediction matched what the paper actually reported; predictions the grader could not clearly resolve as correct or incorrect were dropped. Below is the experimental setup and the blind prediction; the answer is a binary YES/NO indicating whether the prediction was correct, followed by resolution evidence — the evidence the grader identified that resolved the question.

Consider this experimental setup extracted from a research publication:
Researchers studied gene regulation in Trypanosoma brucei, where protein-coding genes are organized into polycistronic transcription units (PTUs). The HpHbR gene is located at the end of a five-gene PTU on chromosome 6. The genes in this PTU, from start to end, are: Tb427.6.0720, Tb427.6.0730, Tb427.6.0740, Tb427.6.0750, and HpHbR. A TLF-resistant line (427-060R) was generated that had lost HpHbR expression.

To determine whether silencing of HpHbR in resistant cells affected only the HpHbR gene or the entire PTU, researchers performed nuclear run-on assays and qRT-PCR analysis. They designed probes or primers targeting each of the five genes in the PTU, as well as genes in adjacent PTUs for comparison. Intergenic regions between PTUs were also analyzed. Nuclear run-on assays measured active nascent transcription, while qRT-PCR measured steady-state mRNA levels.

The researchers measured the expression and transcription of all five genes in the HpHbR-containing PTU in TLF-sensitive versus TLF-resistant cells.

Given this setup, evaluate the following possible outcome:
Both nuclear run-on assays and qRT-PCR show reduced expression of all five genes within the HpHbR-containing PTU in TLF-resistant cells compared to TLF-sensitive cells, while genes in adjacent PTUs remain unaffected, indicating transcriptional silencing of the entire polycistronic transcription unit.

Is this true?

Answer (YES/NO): NO